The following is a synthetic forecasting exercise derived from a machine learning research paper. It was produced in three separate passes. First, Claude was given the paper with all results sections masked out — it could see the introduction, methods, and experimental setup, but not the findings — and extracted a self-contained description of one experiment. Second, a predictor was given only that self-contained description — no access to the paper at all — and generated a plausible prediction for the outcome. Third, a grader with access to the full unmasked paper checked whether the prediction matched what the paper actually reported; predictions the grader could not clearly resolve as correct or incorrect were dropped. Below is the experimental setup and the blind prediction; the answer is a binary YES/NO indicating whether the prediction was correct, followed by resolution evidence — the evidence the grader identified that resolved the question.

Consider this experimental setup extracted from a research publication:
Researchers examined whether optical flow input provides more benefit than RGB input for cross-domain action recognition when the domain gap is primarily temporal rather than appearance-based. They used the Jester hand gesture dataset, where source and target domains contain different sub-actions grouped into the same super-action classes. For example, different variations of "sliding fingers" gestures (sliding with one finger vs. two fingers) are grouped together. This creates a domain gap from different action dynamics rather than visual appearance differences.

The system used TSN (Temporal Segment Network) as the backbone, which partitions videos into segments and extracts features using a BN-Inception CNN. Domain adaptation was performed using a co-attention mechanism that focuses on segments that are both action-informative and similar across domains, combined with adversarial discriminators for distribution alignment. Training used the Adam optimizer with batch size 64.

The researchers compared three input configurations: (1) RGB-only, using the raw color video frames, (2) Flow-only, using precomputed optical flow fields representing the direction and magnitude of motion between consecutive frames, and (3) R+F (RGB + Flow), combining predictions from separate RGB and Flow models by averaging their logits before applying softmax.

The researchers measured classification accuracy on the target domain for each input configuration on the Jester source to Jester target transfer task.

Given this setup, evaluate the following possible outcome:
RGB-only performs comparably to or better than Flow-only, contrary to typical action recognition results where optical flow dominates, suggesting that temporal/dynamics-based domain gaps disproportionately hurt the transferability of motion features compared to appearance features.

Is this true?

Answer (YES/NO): NO